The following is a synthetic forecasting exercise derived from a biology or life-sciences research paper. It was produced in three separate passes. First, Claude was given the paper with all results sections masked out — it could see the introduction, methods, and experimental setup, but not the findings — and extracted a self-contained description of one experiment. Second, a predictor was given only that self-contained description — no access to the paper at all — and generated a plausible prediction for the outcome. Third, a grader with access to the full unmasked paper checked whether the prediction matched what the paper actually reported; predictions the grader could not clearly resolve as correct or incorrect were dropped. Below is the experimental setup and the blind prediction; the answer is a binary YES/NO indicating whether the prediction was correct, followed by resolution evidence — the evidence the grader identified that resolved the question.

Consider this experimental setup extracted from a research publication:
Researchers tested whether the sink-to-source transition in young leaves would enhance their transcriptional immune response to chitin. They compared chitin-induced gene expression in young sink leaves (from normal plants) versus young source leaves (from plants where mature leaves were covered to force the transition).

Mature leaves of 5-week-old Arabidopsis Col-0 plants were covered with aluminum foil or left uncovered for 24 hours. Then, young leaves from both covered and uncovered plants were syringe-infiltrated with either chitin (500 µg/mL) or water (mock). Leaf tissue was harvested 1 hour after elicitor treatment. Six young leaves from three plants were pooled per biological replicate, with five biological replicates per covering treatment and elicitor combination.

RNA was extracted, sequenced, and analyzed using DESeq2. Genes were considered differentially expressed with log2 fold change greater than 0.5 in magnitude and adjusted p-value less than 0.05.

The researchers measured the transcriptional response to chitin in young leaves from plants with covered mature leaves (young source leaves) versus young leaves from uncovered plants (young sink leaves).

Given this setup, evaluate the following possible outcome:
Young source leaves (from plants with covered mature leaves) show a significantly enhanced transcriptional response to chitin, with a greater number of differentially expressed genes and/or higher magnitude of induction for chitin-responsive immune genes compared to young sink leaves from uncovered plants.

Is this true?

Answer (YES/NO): YES